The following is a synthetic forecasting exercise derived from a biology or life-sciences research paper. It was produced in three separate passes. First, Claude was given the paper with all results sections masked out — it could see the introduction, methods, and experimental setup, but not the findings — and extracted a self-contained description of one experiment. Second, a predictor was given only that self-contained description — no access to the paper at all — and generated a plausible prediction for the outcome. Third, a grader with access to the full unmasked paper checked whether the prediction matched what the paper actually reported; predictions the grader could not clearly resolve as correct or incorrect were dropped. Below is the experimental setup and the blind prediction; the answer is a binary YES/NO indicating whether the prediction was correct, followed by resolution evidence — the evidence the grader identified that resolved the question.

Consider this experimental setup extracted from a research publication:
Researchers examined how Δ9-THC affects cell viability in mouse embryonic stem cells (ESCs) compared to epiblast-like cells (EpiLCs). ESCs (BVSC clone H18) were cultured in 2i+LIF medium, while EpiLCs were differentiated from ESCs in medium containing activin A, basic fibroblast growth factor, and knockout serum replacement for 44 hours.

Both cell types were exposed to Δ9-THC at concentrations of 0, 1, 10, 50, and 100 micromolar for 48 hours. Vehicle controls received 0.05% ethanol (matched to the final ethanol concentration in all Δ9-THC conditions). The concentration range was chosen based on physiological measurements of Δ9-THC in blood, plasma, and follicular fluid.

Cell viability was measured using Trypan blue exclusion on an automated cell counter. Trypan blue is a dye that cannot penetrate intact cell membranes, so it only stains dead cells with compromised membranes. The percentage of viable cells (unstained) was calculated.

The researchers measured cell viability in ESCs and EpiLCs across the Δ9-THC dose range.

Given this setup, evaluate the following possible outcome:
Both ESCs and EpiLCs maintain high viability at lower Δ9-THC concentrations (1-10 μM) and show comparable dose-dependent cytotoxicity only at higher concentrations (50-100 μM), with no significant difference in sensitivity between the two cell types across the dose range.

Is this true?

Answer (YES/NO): NO